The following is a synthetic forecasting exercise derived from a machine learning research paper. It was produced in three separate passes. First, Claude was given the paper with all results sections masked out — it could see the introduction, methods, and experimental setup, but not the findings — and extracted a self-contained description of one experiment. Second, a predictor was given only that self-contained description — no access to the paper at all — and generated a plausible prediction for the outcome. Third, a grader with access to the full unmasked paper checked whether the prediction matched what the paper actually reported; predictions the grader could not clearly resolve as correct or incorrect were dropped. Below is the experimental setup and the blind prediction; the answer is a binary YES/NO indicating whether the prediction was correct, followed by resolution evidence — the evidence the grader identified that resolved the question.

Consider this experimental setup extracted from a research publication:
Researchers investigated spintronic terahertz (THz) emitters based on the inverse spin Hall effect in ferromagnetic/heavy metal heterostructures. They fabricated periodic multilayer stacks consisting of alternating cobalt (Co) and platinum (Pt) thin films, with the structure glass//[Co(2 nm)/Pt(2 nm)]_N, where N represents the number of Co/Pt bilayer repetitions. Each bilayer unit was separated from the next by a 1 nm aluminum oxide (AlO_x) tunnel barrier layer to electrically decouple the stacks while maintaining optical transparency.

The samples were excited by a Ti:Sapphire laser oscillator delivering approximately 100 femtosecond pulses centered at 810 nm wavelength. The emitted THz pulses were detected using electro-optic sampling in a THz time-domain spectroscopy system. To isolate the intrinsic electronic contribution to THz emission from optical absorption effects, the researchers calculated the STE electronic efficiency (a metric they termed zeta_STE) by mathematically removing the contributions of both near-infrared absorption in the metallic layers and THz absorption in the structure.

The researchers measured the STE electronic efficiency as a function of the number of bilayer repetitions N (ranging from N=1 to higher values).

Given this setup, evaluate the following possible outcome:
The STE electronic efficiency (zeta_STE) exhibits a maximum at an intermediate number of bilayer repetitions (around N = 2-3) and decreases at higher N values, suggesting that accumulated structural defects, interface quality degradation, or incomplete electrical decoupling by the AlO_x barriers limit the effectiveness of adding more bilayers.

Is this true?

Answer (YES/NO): NO